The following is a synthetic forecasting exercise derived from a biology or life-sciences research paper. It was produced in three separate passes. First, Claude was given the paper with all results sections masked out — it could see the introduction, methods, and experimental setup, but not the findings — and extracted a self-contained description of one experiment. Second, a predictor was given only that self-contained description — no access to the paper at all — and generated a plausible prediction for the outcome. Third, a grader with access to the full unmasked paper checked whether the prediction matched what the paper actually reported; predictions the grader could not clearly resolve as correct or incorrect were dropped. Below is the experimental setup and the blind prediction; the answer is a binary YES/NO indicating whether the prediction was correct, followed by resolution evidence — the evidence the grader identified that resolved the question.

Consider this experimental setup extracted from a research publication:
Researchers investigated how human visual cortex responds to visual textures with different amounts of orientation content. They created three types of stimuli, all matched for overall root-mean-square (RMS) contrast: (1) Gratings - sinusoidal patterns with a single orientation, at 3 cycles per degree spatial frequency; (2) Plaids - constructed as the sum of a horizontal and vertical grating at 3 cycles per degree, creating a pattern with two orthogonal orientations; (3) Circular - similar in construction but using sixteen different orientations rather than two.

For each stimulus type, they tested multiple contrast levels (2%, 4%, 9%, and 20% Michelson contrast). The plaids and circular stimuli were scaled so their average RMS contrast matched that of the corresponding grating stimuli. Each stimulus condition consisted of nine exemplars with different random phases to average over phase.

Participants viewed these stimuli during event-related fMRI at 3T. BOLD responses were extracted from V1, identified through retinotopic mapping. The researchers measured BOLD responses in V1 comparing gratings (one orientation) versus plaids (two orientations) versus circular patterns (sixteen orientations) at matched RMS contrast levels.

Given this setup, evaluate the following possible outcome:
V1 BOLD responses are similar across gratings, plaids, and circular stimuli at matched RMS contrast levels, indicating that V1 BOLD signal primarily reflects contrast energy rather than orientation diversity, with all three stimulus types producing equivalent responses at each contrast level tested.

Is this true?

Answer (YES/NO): NO